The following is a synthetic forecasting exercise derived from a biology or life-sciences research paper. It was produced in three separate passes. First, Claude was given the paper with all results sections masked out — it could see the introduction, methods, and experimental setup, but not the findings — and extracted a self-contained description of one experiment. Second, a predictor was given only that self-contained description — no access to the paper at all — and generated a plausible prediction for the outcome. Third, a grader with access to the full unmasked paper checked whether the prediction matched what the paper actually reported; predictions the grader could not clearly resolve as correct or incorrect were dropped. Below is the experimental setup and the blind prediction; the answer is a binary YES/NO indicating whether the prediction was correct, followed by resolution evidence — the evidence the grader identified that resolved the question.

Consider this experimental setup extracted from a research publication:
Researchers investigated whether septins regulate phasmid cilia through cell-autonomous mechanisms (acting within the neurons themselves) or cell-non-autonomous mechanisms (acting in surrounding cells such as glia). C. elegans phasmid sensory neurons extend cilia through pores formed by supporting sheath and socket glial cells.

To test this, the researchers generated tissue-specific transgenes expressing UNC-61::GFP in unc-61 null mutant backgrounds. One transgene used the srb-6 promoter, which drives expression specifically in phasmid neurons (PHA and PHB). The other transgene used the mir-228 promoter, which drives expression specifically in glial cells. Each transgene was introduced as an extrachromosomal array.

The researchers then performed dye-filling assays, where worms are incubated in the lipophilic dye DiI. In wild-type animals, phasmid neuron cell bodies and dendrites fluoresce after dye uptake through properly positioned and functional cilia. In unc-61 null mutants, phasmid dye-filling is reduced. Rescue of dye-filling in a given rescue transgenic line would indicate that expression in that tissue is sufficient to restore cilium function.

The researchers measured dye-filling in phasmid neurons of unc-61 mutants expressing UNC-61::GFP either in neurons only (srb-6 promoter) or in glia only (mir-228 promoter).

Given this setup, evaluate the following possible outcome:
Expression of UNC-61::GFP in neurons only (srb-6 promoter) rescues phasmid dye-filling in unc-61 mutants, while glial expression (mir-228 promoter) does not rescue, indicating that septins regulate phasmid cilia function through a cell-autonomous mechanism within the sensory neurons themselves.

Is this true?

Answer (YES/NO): NO